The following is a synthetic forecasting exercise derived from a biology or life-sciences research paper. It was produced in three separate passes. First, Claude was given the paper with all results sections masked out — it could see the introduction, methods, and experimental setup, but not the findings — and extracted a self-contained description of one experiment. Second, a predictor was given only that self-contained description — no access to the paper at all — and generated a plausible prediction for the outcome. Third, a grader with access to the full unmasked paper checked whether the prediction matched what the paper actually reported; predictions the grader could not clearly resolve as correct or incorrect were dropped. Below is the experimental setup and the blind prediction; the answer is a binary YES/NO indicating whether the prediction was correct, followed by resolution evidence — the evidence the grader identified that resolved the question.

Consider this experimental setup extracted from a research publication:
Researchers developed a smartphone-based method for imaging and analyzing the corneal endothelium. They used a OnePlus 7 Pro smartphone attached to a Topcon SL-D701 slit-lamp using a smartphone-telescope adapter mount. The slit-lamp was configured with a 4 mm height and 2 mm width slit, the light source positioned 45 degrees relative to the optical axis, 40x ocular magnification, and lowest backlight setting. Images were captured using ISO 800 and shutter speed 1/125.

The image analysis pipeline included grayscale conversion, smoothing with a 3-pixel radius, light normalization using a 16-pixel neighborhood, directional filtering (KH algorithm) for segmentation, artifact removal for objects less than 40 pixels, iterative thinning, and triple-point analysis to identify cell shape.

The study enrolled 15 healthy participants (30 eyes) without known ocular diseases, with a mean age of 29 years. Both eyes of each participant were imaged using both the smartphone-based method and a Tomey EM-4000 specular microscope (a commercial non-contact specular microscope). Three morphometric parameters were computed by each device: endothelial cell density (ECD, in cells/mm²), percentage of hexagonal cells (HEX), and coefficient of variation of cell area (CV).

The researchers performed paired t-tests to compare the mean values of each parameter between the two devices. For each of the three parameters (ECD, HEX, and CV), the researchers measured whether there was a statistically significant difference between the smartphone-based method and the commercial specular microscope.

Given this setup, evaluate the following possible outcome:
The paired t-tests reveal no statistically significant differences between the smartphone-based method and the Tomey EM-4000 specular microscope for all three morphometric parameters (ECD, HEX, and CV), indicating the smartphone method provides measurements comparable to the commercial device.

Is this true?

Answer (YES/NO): NO